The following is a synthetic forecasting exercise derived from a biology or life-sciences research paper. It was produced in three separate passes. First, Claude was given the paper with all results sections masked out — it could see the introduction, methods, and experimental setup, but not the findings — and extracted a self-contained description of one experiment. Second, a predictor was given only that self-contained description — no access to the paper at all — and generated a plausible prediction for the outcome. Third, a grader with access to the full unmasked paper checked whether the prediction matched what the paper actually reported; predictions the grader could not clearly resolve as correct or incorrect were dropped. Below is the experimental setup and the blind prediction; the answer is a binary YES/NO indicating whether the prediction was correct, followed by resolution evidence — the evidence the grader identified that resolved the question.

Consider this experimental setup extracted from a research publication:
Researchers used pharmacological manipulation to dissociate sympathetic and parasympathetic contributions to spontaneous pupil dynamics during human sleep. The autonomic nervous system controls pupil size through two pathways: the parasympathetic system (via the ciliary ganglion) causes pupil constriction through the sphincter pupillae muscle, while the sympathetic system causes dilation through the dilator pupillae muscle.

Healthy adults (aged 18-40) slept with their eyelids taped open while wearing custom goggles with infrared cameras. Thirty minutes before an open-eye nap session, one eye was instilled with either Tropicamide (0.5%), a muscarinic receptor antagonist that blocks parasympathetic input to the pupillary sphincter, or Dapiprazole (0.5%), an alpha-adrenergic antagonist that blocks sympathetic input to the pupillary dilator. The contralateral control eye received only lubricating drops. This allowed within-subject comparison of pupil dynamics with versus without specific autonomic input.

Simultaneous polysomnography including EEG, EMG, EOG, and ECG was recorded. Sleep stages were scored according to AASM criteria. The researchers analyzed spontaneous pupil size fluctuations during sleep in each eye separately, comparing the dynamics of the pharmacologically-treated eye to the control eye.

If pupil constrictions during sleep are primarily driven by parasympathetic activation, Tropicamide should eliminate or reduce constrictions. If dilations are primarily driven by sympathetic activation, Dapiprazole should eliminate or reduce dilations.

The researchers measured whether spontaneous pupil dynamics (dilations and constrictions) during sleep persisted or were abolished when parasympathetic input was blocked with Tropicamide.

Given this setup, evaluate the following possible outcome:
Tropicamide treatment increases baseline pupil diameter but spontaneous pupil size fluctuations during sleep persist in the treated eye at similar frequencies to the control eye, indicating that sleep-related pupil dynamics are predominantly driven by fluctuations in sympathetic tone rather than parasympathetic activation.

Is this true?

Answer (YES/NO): NO